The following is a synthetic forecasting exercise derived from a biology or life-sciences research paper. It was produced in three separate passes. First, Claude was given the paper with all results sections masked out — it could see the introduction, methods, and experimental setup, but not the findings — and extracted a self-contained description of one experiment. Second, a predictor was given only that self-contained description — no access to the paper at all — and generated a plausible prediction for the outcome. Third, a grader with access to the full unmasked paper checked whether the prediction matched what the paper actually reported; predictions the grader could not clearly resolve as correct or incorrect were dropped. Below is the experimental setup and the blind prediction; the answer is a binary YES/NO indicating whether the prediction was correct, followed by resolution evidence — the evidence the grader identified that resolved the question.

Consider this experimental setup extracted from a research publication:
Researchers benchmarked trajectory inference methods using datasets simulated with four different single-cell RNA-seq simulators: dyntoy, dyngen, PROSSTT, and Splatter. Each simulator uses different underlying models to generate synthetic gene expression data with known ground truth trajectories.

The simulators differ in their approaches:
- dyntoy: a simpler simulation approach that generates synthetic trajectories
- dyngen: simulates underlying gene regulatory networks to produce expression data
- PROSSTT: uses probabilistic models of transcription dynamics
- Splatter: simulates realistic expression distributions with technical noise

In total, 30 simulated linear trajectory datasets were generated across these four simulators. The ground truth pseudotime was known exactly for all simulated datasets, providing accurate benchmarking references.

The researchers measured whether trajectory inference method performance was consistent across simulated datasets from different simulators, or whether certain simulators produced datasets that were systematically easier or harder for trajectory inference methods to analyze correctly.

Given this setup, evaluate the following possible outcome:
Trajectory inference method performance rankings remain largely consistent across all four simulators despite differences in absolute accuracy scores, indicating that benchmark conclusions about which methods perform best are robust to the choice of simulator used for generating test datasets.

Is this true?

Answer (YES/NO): NO